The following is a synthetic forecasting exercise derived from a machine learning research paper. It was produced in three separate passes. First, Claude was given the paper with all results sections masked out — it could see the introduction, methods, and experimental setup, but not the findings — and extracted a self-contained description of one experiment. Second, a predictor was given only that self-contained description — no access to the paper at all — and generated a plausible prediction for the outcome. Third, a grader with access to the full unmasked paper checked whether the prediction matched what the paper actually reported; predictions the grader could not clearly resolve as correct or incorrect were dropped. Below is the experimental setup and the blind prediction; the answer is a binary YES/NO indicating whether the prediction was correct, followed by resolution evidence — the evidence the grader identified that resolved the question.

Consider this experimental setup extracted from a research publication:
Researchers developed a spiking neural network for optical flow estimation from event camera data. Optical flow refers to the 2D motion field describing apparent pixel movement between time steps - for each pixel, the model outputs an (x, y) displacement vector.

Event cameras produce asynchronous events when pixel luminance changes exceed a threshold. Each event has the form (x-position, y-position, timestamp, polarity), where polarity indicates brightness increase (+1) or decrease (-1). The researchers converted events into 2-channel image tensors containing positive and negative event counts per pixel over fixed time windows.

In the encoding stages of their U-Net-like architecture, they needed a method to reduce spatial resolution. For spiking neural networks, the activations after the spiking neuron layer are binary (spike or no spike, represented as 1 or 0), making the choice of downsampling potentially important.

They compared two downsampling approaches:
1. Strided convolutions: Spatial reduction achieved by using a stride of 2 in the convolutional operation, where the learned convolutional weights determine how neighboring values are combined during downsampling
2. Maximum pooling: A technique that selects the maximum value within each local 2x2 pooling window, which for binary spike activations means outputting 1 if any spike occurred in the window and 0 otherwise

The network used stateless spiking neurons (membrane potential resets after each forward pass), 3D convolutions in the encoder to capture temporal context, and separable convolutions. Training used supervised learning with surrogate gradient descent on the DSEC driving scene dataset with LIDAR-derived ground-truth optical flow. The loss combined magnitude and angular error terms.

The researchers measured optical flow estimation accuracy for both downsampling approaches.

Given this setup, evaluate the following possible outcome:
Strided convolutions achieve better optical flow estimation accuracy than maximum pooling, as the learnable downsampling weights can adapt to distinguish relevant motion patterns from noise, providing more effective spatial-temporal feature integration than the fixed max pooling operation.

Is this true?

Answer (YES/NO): NO